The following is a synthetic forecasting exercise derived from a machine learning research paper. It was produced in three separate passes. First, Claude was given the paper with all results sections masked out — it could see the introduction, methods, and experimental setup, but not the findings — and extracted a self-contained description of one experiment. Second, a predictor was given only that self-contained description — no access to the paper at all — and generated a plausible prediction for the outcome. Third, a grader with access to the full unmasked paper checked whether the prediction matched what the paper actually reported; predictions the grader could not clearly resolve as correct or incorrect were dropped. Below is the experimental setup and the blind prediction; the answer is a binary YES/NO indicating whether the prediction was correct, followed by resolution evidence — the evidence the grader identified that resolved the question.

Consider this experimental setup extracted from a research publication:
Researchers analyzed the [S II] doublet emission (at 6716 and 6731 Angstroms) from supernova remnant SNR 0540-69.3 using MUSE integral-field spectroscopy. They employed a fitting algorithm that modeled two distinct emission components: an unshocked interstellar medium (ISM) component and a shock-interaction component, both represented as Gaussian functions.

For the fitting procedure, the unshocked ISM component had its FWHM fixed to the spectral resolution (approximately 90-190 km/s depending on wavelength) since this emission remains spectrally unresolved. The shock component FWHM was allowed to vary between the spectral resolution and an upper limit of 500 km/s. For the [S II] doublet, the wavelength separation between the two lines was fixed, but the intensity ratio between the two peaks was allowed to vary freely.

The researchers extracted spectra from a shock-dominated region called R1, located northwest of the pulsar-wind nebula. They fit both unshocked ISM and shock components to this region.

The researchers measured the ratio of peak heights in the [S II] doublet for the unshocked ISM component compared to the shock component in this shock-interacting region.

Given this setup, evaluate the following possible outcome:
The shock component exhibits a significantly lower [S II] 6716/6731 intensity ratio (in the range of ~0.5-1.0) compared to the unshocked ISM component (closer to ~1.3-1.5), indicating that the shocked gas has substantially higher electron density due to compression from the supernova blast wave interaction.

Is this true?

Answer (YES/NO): YES